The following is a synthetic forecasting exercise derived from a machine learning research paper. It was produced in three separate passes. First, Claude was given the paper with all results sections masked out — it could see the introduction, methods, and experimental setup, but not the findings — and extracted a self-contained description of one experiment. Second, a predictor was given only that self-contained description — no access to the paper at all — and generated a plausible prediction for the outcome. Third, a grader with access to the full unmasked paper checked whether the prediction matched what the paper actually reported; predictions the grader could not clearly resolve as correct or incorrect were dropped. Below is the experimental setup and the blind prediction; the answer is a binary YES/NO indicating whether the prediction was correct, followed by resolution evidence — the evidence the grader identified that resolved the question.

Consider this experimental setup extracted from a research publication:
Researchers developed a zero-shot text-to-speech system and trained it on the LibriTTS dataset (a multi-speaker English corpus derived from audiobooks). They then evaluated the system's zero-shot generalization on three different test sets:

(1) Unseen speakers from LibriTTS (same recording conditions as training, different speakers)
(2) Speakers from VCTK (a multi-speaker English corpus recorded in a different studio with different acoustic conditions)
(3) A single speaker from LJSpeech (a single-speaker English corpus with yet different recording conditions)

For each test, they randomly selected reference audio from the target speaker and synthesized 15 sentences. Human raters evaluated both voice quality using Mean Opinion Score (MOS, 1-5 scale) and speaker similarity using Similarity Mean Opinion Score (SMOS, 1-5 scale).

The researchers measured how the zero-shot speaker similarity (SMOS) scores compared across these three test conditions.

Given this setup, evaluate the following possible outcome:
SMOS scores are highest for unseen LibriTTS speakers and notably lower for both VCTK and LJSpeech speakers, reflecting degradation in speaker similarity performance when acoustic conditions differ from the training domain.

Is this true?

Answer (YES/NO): NO